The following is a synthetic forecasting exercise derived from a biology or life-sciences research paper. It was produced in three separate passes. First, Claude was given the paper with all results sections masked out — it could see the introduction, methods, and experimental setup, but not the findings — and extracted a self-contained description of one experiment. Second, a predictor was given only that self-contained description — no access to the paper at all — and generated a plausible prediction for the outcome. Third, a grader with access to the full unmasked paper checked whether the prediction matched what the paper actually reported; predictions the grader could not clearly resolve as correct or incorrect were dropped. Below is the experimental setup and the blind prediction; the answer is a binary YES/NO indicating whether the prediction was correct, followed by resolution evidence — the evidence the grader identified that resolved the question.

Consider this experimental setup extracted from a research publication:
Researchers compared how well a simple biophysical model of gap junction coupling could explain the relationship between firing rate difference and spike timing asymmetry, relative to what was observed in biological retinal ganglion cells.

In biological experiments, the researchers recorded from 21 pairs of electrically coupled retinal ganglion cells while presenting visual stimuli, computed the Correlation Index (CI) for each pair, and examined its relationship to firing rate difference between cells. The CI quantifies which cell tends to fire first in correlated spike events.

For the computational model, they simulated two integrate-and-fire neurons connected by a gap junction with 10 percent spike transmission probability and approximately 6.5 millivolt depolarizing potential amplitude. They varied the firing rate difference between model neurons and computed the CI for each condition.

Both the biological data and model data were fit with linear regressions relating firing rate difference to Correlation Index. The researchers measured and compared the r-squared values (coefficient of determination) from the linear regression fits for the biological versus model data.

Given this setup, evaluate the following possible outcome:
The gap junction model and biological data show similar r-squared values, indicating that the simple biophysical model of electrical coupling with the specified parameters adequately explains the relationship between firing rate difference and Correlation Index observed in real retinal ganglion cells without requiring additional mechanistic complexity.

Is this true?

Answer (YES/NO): NO